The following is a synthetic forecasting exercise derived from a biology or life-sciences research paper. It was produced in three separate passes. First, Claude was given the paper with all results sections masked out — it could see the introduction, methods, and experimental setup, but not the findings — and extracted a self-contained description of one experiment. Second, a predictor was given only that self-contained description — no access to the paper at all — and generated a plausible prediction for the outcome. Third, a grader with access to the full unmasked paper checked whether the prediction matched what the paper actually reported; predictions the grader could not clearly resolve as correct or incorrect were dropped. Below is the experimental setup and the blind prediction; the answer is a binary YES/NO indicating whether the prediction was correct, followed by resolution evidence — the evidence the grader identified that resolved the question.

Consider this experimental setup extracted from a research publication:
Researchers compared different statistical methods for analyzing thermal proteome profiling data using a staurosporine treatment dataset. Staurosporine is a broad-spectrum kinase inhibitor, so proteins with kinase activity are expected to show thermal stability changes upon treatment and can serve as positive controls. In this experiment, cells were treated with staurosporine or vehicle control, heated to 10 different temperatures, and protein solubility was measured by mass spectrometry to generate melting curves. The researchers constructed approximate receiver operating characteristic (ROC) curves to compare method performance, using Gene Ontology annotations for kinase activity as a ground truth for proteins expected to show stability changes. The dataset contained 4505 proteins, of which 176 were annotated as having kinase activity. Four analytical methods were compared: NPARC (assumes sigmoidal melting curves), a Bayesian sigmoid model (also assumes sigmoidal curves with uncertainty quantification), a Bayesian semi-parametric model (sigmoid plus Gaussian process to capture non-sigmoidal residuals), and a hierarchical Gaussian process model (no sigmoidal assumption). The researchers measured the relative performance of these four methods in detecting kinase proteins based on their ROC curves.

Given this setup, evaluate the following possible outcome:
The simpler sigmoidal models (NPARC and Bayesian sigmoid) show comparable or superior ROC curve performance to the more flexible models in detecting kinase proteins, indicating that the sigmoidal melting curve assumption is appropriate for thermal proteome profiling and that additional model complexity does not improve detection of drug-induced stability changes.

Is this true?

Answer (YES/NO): NO